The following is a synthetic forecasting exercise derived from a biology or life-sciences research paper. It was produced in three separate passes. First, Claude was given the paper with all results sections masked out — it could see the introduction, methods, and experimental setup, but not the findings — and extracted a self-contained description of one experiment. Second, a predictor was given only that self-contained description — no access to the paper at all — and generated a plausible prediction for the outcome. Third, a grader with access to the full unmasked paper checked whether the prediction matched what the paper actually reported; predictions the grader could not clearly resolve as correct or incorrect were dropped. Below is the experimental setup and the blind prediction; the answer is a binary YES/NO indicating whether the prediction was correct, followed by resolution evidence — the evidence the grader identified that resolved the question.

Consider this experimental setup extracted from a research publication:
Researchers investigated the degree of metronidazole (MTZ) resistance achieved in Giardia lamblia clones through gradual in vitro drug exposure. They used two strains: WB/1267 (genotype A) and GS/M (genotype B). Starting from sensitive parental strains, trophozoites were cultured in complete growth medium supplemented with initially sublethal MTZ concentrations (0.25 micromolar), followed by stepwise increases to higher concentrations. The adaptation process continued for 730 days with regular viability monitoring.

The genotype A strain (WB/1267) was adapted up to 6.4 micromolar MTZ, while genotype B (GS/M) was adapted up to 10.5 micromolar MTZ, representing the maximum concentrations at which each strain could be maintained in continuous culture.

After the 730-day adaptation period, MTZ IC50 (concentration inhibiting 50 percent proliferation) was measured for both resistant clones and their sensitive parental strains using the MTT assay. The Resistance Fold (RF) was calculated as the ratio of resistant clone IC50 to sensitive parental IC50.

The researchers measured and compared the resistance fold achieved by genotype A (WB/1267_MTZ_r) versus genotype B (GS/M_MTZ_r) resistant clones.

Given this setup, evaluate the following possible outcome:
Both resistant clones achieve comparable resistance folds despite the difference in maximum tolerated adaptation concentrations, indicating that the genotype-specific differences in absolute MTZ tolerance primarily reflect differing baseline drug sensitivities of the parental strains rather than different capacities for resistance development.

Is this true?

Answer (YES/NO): NO